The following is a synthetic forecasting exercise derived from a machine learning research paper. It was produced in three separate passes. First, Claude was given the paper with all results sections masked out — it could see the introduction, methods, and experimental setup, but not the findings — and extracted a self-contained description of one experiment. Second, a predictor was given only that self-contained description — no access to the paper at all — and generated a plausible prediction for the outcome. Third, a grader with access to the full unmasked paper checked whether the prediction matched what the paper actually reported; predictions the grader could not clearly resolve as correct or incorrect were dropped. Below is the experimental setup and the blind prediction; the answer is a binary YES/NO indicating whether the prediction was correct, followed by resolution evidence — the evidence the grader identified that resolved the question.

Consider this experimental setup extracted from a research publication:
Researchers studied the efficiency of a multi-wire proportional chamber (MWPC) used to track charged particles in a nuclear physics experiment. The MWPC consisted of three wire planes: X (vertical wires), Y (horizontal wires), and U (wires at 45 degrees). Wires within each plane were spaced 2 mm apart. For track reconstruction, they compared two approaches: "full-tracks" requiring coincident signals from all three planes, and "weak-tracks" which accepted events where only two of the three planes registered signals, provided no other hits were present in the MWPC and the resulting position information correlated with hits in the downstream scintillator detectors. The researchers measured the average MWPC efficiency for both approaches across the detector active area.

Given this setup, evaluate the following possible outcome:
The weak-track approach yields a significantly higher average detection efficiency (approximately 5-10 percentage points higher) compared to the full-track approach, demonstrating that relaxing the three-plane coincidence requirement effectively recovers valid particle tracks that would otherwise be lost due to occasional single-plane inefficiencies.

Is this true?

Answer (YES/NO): NO